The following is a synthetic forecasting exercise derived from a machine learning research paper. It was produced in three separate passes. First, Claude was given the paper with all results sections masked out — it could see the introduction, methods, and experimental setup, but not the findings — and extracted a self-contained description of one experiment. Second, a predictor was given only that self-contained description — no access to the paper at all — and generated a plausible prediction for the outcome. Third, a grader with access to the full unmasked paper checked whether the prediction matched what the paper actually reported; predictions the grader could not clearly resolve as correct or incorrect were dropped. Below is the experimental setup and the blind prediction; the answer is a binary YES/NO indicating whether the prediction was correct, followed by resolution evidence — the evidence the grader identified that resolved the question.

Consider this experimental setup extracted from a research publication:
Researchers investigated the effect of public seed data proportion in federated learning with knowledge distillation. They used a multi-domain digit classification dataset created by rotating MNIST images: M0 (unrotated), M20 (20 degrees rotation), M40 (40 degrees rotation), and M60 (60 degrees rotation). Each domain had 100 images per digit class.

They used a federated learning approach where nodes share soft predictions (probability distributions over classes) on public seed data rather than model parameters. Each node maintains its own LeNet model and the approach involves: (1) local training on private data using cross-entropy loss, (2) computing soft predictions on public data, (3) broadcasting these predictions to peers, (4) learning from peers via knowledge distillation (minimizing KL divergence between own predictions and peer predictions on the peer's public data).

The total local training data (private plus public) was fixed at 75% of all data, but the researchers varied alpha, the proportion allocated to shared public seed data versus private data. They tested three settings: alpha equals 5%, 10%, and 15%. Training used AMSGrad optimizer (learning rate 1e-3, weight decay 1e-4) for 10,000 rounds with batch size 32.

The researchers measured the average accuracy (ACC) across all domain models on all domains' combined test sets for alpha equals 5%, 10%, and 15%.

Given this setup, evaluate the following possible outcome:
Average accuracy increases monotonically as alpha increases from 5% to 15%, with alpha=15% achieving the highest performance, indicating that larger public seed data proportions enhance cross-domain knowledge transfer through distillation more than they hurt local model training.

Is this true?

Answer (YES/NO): YES